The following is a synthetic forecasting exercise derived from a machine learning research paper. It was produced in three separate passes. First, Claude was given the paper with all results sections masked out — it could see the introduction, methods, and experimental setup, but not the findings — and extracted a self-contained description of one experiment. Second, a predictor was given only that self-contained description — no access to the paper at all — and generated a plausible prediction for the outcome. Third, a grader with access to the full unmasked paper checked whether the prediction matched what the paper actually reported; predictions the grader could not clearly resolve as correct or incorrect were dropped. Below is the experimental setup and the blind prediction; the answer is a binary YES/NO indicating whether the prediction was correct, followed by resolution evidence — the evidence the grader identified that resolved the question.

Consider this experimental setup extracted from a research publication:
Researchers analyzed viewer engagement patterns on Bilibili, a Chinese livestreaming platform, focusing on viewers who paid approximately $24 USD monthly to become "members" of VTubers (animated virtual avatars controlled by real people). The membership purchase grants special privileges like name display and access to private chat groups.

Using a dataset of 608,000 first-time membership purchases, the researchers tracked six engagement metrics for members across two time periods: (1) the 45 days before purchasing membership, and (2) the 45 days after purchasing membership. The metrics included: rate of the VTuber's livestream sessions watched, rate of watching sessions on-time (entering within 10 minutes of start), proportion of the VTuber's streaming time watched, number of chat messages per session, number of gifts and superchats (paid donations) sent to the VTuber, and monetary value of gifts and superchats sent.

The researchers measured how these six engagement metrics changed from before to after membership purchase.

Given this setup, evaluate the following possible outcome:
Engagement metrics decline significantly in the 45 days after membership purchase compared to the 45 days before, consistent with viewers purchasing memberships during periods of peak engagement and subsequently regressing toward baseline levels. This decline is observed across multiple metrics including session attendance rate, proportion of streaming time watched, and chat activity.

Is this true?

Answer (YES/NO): NO